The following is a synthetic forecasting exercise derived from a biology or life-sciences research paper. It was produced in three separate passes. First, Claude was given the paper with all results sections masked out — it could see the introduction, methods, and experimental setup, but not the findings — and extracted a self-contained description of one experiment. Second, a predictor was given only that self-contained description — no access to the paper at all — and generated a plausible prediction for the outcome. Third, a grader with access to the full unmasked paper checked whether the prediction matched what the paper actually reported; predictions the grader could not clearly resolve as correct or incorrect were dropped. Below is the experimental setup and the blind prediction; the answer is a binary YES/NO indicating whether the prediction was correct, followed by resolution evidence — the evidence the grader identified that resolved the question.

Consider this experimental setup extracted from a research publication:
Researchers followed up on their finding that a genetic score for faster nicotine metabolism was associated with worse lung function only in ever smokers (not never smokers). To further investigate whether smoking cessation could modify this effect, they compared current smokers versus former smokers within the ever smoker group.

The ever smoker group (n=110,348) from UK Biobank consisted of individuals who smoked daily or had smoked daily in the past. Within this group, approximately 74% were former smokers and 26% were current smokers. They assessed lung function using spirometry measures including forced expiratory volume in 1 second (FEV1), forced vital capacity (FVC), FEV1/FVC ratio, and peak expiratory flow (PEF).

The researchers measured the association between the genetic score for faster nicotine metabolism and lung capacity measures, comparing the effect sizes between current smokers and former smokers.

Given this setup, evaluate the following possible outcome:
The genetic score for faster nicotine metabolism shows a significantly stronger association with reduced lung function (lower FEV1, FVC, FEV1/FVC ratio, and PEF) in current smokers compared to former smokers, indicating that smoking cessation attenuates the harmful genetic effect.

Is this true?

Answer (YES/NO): NO